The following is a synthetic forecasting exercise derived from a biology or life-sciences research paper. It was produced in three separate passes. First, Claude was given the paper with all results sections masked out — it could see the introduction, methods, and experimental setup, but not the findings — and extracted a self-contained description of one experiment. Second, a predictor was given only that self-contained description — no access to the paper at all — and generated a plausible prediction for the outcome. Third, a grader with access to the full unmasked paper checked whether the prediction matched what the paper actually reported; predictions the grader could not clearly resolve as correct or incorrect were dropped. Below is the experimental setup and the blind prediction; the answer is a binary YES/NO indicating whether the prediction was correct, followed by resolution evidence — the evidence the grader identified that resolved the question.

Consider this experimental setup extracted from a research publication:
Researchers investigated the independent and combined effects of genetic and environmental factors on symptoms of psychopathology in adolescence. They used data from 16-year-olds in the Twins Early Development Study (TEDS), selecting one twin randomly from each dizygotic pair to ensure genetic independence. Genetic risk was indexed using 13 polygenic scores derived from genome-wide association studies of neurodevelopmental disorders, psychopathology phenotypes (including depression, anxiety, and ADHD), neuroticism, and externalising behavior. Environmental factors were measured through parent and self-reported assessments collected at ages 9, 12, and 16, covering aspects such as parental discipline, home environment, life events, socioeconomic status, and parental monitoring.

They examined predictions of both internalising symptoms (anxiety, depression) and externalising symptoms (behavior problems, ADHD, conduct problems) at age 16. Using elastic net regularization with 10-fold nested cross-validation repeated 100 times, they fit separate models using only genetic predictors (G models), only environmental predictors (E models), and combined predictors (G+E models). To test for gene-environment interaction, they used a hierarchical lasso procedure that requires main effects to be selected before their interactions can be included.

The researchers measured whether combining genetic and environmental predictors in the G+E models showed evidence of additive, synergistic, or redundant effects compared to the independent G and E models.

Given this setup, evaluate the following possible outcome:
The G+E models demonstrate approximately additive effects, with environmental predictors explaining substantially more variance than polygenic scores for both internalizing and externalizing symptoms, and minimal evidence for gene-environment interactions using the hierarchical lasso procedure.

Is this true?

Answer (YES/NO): YES